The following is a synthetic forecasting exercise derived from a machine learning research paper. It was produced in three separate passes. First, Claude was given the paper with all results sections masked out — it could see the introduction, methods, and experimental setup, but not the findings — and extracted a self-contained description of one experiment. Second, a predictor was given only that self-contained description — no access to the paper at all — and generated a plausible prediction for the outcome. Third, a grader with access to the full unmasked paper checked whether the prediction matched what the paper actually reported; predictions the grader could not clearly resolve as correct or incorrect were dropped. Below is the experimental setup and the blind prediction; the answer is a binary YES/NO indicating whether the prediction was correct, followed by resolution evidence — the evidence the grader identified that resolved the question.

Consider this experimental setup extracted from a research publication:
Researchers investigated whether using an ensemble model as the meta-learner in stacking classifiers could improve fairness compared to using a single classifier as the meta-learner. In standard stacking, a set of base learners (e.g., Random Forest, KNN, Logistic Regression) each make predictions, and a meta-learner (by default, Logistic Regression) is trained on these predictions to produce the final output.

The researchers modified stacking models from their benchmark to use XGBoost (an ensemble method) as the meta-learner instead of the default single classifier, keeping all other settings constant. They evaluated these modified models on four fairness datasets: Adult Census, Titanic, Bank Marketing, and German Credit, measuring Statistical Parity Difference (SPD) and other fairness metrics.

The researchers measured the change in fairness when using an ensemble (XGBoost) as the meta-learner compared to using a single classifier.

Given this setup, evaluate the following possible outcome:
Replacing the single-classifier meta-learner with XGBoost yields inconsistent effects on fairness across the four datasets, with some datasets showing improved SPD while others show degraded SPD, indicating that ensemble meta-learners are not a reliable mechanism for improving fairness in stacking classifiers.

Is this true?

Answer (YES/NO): NO